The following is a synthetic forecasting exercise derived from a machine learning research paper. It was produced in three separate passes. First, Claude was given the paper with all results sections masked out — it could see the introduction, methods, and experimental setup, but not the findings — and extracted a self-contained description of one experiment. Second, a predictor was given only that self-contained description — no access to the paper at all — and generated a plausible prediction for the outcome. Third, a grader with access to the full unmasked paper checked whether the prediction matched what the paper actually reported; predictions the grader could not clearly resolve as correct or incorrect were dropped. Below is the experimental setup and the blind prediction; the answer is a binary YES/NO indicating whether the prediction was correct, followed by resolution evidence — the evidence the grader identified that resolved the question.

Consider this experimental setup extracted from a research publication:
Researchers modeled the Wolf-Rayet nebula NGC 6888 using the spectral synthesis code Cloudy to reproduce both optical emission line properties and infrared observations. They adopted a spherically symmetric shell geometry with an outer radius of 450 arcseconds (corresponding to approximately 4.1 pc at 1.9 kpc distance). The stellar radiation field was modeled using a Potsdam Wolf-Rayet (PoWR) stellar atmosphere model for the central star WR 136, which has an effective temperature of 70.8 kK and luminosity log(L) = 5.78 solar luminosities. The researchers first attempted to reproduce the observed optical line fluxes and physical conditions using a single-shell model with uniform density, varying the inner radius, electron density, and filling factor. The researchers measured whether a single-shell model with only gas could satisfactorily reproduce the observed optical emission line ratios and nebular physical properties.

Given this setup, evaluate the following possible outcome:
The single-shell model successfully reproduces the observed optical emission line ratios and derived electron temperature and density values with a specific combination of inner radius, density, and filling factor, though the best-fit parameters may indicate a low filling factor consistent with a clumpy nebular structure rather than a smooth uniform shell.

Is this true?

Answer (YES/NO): NO